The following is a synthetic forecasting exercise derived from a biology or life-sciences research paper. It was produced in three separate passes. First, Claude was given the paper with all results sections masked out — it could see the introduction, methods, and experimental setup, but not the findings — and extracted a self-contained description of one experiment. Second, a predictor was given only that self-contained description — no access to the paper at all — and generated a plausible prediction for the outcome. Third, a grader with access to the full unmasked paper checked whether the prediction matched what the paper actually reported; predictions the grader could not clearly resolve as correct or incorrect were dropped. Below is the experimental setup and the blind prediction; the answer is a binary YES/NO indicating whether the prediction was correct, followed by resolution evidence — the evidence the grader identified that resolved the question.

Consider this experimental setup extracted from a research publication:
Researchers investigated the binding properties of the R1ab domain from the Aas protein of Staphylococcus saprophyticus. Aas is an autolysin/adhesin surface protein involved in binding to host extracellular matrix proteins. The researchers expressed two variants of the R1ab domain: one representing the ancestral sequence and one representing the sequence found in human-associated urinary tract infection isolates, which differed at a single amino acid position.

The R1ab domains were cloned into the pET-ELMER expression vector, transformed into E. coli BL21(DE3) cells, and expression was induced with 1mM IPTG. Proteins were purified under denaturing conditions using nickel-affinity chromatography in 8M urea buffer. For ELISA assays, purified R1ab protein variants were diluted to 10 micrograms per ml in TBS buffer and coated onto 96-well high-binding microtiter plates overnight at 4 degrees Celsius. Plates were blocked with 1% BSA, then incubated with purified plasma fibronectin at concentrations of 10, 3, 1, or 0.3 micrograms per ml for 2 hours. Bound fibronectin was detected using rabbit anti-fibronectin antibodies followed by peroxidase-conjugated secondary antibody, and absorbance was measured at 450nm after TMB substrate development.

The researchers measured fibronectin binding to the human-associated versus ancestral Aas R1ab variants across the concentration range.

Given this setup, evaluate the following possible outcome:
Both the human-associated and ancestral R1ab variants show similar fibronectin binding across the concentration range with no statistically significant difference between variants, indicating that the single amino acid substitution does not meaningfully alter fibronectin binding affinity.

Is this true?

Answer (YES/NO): YES